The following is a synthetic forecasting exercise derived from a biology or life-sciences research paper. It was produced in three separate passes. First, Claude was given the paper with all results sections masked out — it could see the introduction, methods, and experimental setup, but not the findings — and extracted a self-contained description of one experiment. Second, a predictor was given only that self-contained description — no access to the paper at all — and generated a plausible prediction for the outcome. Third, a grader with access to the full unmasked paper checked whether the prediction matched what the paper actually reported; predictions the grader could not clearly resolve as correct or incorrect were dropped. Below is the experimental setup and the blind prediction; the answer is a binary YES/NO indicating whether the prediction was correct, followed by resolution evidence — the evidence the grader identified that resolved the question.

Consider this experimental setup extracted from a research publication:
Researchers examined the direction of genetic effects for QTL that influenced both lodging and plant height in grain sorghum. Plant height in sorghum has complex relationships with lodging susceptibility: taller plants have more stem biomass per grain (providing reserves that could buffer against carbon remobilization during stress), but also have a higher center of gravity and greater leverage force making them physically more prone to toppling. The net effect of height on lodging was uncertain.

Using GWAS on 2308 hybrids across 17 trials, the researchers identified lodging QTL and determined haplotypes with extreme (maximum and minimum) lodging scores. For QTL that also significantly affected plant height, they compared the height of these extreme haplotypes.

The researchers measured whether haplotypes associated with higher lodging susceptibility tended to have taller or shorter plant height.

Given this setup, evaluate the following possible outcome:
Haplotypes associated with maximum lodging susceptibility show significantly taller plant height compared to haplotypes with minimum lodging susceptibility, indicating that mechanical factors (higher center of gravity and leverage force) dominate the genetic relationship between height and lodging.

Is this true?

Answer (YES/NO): YES